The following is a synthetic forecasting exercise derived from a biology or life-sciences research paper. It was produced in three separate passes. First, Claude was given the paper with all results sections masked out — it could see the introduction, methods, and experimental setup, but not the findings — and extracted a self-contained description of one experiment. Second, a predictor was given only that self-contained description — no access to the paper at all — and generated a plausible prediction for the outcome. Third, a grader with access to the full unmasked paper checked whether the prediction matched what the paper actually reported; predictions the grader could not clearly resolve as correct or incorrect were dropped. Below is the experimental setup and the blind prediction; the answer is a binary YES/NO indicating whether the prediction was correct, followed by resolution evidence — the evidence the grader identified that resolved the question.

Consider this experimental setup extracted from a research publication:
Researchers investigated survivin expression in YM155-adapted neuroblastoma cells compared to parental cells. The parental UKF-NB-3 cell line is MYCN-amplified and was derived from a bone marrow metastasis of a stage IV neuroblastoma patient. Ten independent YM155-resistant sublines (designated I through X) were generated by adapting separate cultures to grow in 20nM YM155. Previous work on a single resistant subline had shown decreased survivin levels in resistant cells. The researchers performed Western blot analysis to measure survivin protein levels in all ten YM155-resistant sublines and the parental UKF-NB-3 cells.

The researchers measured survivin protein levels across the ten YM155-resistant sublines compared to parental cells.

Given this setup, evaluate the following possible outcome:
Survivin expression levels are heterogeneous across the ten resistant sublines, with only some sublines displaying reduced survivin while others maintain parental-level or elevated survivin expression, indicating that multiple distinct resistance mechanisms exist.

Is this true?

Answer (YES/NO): YES